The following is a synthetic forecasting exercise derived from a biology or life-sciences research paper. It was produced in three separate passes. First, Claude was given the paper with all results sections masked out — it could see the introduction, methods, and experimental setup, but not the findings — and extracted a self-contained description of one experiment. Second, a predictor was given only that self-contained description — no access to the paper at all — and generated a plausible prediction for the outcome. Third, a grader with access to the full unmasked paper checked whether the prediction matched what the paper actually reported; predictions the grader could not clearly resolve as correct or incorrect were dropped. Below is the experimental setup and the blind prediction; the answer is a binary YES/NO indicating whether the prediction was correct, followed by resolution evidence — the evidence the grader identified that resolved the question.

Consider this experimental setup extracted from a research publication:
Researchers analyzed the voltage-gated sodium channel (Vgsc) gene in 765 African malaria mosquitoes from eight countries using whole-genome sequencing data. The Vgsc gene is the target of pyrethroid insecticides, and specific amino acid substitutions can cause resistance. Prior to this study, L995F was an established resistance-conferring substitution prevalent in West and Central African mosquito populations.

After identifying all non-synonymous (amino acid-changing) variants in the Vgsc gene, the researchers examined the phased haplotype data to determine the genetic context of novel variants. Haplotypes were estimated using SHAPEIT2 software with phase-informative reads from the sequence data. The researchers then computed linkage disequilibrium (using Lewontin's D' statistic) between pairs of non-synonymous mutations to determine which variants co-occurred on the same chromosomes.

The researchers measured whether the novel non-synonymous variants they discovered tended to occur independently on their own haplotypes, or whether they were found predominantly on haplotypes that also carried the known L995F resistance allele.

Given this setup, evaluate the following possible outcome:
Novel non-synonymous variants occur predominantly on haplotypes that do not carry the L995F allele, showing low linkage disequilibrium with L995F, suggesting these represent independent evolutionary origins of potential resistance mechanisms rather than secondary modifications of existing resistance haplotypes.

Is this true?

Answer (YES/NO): NO